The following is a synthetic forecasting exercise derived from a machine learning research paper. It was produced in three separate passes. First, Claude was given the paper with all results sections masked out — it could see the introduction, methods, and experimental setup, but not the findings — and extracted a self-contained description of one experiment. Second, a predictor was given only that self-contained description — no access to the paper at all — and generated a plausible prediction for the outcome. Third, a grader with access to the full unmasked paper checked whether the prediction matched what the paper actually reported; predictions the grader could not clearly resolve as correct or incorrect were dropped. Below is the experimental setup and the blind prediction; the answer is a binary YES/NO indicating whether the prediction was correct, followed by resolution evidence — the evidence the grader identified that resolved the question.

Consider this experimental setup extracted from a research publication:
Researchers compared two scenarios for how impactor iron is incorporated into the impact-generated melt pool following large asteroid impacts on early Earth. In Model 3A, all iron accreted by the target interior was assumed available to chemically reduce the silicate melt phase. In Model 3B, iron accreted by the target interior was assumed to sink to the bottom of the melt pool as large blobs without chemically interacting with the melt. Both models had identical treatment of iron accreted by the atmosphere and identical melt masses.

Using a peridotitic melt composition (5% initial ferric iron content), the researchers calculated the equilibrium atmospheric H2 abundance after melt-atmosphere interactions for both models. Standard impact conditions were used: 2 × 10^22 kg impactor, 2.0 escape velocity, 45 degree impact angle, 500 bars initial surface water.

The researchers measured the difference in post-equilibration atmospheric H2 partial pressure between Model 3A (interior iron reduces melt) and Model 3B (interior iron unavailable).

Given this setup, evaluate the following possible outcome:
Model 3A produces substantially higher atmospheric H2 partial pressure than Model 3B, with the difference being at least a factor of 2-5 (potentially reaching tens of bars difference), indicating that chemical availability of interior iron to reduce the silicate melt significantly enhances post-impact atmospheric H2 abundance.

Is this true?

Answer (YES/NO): YES